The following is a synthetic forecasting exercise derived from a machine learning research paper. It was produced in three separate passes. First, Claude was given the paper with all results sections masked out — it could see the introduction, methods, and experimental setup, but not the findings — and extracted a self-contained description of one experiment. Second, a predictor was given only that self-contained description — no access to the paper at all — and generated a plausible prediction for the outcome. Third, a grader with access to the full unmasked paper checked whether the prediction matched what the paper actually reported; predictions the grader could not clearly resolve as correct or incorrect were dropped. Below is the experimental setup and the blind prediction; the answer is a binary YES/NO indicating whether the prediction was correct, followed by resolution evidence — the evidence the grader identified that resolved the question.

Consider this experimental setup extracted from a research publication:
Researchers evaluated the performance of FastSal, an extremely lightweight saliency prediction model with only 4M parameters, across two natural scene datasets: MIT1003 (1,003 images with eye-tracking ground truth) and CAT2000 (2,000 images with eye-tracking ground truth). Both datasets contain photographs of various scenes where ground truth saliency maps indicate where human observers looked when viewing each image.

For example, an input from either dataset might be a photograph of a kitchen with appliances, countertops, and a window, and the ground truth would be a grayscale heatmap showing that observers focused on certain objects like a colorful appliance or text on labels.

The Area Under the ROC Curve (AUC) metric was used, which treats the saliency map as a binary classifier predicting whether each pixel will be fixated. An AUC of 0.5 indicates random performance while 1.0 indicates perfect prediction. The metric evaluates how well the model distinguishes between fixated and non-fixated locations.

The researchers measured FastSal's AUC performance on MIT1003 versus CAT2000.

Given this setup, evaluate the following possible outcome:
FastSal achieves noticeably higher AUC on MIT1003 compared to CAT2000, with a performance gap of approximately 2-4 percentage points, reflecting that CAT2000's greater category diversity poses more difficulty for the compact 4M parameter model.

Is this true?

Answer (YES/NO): NO